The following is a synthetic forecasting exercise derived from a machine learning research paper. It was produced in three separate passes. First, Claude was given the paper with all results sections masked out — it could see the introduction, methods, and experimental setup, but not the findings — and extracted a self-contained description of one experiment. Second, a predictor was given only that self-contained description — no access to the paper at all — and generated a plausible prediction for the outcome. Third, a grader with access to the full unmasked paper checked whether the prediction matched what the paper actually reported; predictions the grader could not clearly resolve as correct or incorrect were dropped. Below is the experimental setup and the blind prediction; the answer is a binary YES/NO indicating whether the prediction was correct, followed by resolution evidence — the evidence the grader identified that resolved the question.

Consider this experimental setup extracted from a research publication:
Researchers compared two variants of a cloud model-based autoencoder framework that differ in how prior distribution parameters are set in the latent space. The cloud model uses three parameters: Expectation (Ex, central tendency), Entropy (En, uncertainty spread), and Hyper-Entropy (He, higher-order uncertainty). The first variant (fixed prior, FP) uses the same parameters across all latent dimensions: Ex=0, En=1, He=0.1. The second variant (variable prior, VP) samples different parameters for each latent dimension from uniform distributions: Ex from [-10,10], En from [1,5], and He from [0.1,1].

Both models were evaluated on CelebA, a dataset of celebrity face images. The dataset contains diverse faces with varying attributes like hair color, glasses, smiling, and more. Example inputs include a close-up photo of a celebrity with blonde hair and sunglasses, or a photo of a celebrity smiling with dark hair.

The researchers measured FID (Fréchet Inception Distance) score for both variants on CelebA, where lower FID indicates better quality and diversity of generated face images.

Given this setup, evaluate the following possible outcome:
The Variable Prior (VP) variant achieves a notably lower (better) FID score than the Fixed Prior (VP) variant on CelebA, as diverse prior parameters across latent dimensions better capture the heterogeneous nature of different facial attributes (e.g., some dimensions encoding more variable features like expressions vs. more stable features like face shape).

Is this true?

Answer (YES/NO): YES